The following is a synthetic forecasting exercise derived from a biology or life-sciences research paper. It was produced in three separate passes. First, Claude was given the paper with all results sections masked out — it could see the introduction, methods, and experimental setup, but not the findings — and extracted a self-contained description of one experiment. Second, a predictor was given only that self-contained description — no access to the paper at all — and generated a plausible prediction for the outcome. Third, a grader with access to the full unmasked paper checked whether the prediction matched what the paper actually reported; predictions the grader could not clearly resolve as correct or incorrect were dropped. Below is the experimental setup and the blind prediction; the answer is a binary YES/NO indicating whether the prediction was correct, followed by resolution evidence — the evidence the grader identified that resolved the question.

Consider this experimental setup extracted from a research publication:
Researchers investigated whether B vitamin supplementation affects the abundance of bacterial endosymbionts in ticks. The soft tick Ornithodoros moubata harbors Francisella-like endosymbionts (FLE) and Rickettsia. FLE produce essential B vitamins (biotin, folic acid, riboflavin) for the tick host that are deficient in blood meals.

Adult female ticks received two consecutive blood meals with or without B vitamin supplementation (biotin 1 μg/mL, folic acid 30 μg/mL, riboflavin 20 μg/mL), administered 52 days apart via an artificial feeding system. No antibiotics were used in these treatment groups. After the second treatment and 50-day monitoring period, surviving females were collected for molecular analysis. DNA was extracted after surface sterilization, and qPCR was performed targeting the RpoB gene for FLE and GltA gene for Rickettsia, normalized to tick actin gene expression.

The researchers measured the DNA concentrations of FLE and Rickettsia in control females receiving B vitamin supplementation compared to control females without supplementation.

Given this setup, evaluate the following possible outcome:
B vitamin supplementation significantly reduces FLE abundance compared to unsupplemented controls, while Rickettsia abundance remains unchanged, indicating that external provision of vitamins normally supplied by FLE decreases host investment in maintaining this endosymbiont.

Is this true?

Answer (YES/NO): NO